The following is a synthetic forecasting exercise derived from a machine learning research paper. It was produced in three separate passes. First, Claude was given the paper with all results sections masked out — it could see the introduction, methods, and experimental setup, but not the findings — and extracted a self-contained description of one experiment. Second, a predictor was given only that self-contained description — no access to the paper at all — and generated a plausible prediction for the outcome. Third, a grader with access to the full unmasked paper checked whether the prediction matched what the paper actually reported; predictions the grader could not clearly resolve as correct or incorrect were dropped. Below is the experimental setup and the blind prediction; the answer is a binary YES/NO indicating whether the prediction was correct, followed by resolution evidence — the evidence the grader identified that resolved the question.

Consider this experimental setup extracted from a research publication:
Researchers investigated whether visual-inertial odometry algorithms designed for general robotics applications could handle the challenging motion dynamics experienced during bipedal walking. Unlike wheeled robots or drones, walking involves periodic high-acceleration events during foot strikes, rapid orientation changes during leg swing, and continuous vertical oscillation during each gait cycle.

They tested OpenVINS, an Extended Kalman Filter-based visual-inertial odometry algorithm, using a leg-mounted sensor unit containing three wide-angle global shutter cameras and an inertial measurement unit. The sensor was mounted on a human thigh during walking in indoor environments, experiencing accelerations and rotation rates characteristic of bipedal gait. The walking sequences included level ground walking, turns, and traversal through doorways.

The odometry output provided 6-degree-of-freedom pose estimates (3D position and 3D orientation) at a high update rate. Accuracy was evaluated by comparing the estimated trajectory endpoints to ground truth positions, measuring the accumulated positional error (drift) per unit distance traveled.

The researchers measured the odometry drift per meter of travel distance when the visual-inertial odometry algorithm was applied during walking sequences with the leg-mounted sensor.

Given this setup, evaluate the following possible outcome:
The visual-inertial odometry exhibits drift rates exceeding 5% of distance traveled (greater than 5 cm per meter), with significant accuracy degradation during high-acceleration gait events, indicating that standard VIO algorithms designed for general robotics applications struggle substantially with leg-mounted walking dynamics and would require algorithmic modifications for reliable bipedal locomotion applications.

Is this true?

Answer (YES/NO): NO